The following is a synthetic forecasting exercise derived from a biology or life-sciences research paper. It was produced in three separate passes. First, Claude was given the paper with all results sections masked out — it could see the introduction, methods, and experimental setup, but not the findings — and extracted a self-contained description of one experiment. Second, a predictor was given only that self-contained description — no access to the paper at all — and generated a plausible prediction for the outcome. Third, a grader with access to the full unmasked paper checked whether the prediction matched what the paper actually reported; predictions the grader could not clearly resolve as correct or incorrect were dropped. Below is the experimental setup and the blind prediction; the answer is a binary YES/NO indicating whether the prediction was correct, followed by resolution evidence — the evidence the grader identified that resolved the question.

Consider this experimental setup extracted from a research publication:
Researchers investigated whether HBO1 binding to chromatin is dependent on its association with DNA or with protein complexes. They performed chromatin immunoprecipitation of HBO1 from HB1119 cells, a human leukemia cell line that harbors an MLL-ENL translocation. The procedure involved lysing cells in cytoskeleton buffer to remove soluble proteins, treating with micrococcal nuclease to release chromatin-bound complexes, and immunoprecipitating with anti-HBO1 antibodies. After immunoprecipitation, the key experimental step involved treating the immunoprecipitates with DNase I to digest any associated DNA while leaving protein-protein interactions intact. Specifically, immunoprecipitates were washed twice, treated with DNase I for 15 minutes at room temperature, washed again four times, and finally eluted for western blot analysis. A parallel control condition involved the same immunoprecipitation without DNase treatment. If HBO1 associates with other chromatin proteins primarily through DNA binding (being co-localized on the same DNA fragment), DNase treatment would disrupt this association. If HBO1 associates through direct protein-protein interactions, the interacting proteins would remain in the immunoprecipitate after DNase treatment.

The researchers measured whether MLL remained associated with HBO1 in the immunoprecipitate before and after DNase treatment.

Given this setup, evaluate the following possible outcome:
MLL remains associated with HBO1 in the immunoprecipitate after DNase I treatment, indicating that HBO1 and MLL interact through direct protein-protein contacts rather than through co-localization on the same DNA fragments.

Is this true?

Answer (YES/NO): YES